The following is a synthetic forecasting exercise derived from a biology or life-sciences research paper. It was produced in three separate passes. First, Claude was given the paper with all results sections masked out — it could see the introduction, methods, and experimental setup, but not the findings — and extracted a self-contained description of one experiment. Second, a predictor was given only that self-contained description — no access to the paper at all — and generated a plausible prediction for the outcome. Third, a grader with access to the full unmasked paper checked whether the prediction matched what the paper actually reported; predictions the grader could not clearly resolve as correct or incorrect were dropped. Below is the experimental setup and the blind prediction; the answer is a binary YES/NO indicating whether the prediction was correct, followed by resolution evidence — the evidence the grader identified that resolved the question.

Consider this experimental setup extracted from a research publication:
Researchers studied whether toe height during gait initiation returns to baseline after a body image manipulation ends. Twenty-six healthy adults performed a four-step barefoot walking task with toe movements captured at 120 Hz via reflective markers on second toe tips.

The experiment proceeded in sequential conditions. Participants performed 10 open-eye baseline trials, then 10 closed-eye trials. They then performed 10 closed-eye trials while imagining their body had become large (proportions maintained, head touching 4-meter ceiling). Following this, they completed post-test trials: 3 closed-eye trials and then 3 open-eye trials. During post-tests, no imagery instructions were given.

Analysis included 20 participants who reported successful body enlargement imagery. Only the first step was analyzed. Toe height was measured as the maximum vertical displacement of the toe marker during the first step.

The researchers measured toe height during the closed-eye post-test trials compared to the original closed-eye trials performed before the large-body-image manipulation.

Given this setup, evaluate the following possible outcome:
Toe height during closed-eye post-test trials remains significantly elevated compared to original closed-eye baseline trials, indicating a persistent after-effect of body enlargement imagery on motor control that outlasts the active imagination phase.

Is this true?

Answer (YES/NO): NO